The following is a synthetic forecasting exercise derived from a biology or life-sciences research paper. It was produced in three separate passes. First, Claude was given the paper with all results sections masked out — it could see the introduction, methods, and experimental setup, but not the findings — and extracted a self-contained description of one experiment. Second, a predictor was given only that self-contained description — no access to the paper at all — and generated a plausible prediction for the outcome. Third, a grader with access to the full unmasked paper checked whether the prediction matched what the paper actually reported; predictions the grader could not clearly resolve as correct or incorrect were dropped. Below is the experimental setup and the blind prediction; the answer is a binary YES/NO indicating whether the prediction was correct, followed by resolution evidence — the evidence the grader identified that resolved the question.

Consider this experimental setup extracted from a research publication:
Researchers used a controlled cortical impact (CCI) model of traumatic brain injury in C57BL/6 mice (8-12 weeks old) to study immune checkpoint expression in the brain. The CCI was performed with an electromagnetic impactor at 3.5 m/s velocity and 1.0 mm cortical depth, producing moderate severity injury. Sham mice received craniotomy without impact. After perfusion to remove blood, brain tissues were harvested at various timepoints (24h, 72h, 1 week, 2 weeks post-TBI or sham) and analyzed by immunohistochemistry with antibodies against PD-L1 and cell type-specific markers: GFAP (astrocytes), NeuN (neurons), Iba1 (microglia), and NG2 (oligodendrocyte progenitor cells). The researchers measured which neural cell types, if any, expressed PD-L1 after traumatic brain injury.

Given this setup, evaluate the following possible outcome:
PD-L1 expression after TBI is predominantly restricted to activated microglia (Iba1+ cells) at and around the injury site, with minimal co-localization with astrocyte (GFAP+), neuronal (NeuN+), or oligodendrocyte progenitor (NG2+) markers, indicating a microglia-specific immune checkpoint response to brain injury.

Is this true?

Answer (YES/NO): NO